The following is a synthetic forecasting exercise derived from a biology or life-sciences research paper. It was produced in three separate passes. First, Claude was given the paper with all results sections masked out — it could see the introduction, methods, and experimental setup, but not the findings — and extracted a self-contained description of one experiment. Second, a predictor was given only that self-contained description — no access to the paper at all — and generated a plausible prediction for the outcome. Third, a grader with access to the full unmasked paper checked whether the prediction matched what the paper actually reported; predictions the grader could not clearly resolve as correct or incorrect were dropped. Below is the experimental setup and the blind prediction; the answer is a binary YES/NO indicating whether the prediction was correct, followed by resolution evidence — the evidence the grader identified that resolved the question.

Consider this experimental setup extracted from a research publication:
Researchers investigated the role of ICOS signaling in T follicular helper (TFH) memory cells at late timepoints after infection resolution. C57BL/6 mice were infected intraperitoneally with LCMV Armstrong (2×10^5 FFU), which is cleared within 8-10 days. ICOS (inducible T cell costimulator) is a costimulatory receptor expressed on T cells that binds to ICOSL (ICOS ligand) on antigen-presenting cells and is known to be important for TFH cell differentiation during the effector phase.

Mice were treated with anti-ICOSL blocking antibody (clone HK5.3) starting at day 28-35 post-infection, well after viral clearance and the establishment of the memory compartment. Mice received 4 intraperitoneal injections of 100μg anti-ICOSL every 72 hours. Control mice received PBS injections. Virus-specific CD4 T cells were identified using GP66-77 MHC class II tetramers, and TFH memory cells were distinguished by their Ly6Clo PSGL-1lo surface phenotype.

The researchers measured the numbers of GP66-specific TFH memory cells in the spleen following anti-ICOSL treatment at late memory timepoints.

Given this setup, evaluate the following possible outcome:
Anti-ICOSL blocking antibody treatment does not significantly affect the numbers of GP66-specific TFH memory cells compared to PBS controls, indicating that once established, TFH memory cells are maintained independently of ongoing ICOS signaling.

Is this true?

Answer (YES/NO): NO